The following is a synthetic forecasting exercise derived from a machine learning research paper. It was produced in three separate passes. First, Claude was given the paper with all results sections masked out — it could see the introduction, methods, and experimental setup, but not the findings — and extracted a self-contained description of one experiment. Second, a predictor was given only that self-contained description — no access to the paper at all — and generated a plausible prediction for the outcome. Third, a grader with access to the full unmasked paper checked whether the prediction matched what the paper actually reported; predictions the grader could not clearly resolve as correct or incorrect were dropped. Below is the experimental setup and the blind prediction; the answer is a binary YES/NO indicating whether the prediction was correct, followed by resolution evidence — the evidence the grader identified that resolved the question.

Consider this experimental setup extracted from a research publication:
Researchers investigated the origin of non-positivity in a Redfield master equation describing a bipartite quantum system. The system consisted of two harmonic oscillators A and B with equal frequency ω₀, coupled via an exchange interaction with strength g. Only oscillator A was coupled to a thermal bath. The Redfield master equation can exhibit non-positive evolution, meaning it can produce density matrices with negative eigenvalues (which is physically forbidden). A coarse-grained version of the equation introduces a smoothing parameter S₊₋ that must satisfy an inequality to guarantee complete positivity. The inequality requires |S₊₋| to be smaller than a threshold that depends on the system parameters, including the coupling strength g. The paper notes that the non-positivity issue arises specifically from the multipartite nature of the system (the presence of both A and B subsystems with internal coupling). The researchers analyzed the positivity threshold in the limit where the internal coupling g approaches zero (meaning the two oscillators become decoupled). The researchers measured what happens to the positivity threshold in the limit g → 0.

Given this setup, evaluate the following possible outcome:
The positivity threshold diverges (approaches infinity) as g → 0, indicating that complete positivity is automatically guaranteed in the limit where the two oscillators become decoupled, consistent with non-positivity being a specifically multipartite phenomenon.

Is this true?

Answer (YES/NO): NO